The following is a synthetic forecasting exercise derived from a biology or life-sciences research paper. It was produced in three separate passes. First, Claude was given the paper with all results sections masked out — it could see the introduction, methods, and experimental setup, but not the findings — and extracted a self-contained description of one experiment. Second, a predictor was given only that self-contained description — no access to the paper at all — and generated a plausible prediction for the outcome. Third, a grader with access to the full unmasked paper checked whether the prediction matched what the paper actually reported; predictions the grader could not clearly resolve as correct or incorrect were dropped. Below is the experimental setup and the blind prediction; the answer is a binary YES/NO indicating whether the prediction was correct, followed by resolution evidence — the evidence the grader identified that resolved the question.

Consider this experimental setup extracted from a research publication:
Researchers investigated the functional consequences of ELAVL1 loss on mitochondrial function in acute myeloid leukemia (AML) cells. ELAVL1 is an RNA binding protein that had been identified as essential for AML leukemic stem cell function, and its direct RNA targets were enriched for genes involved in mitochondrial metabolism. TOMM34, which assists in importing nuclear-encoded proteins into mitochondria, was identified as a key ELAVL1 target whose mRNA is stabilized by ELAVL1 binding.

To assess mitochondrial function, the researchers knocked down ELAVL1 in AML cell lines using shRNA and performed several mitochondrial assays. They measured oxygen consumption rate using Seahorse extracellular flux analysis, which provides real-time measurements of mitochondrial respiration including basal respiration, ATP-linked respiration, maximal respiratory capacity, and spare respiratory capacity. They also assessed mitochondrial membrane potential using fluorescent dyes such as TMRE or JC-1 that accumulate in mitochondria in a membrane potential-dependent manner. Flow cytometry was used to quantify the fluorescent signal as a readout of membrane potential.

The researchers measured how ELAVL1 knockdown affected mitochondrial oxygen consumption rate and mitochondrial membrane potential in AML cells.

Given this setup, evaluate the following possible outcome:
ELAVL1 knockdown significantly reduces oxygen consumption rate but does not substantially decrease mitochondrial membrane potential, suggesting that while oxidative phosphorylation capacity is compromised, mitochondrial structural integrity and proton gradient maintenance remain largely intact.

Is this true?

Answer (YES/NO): NO